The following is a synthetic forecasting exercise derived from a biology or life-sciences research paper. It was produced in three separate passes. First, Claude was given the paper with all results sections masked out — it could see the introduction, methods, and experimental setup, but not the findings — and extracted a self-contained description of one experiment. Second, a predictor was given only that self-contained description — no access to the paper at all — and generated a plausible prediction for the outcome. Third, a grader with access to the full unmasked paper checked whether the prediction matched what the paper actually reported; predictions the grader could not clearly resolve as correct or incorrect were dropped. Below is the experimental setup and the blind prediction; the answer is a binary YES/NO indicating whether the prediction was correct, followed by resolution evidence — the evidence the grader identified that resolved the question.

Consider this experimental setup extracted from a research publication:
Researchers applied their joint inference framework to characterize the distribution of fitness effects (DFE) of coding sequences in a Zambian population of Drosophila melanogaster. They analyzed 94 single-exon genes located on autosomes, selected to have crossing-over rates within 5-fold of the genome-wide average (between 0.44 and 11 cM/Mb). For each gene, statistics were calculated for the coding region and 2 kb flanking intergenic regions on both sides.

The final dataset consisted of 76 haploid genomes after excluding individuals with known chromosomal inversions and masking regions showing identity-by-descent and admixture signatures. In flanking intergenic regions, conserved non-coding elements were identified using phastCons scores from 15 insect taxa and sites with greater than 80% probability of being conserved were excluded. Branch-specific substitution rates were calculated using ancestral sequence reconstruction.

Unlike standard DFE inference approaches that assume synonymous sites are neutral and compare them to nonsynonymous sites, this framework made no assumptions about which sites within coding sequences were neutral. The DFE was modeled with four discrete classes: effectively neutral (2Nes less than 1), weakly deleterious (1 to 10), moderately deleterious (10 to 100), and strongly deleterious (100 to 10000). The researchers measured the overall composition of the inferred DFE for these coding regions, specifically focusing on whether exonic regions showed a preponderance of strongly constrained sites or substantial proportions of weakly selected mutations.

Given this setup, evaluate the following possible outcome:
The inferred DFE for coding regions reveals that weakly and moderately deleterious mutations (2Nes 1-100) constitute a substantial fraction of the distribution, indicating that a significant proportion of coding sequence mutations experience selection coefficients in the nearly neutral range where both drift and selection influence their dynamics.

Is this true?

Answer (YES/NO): YES